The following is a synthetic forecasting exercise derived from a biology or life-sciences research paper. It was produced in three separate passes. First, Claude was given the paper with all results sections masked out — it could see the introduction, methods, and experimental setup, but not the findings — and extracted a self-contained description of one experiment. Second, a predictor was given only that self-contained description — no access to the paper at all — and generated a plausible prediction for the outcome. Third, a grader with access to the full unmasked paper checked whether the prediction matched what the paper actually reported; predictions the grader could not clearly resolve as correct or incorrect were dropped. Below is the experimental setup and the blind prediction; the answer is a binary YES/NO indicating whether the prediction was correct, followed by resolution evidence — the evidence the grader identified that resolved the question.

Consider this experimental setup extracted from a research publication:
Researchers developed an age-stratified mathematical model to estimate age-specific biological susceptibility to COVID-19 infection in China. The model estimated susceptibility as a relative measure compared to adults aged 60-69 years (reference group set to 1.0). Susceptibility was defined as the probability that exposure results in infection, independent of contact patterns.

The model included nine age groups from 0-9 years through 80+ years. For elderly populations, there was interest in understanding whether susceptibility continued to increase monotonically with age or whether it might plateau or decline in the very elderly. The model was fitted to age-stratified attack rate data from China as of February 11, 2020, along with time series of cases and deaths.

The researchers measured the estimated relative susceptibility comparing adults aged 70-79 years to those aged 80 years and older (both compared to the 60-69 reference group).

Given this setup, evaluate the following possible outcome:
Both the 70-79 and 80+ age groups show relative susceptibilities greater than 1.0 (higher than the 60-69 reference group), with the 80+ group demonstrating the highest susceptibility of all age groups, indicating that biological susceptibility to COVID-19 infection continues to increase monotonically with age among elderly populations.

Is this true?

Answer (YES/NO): NO